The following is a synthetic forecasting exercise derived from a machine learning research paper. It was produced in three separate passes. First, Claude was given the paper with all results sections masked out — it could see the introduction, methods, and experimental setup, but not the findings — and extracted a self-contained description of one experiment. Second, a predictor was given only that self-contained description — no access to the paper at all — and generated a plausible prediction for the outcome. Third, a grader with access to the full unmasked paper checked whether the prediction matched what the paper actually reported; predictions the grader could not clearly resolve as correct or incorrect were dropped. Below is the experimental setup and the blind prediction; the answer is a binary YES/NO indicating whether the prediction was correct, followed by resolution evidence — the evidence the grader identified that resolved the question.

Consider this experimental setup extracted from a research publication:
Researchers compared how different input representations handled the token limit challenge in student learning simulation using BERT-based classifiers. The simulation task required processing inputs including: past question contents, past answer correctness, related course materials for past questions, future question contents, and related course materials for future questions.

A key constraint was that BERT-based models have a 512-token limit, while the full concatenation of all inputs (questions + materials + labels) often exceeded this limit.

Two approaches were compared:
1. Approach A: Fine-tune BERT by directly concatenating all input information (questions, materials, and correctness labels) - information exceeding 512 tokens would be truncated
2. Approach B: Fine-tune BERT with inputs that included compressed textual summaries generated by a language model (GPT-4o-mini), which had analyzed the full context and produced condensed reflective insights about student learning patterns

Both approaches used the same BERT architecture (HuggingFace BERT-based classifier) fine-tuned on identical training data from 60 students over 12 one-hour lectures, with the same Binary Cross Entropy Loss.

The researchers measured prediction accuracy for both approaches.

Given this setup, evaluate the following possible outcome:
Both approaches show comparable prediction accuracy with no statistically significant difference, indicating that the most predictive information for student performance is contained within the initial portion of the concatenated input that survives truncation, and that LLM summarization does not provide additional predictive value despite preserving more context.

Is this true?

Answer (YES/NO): NO